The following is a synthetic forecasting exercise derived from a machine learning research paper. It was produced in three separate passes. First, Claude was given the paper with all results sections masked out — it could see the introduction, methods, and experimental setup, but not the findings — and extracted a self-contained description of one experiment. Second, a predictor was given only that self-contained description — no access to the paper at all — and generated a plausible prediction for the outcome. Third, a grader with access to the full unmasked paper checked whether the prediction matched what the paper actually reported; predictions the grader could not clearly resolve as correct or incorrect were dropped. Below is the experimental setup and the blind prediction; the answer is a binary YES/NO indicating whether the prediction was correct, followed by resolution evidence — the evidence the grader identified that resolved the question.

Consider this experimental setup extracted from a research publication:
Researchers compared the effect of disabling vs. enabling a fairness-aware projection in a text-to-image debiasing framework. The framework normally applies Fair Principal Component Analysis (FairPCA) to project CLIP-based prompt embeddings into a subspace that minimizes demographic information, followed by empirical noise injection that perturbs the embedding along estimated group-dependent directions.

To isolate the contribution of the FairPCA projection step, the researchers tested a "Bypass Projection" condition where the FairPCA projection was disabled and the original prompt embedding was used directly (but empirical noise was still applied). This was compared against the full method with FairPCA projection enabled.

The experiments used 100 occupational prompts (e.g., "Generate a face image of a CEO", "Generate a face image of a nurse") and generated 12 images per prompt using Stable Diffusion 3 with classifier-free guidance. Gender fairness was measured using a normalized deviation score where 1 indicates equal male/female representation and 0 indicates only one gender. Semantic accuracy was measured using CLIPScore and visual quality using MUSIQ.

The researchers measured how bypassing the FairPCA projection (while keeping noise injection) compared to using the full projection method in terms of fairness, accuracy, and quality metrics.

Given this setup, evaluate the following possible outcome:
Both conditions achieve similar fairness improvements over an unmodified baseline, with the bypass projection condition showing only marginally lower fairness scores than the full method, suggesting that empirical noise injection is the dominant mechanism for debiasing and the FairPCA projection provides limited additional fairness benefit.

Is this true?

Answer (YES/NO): NO